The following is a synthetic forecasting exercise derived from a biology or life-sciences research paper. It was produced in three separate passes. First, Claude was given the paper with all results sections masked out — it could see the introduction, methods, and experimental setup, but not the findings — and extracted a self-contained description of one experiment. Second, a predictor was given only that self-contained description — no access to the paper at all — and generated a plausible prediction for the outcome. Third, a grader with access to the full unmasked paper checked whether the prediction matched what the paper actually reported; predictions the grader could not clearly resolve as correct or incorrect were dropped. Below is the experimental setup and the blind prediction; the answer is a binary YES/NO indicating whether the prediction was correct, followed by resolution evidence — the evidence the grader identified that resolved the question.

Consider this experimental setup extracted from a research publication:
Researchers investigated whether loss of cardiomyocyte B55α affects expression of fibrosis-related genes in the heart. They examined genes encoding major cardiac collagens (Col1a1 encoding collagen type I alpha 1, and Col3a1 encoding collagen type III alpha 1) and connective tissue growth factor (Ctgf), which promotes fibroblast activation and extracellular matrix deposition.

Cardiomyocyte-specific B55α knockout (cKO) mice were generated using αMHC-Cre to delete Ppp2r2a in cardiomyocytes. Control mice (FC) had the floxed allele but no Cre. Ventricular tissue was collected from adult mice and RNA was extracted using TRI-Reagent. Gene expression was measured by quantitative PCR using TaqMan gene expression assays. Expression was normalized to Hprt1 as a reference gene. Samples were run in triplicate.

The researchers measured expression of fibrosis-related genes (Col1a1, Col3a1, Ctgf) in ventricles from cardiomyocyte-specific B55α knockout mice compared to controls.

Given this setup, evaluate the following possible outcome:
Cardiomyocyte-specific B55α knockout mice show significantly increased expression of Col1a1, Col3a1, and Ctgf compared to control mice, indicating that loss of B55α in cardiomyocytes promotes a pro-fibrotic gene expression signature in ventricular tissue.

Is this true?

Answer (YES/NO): NO